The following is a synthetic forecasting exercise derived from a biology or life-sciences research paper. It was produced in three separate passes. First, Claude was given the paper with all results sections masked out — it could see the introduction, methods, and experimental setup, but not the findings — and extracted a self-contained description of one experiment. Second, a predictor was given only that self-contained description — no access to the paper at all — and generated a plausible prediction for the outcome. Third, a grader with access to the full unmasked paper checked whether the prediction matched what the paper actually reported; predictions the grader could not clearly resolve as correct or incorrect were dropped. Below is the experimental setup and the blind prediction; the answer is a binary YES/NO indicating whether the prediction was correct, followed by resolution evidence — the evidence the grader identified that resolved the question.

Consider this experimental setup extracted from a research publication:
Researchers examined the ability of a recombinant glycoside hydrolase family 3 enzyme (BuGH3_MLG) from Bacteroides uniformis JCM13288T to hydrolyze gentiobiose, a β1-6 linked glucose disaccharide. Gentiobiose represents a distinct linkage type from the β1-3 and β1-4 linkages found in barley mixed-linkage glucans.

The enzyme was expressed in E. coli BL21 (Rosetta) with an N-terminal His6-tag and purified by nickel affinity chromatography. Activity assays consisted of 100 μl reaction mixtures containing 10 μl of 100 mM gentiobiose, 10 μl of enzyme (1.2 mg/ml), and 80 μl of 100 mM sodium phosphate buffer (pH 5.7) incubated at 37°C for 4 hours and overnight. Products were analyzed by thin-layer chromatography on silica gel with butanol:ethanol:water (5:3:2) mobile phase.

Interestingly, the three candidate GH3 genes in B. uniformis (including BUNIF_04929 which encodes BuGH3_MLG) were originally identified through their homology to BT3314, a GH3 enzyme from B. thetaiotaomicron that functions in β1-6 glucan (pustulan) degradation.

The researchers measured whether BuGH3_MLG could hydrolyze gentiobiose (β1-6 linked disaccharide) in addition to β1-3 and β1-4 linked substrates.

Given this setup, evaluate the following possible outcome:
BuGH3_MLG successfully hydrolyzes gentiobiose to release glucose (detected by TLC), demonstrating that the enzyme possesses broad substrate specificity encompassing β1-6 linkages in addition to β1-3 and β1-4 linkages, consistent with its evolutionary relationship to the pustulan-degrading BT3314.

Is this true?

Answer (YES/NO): YES